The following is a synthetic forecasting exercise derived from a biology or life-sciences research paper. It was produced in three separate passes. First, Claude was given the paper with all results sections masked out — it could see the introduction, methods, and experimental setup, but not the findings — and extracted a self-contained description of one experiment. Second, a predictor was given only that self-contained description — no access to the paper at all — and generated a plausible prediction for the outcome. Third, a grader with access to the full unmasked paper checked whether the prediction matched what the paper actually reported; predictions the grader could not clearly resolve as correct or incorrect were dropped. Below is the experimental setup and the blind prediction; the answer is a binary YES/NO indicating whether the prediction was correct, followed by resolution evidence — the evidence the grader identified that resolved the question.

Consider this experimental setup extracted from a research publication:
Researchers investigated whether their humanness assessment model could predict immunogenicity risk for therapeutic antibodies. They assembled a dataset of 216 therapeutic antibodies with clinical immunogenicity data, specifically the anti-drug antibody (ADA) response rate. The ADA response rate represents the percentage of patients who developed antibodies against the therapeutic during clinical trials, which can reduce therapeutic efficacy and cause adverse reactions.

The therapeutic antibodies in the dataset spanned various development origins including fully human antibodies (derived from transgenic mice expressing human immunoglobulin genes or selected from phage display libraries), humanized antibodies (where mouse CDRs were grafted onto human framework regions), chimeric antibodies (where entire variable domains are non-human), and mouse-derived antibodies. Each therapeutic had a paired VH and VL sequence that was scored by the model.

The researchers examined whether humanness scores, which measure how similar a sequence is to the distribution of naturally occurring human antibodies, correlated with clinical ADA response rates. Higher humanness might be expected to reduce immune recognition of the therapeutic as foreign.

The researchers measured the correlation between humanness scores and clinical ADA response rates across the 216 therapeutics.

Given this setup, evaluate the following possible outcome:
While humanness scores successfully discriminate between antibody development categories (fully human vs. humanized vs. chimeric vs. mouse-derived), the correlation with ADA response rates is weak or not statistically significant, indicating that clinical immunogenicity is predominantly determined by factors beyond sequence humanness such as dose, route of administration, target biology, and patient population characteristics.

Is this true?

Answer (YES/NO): NO